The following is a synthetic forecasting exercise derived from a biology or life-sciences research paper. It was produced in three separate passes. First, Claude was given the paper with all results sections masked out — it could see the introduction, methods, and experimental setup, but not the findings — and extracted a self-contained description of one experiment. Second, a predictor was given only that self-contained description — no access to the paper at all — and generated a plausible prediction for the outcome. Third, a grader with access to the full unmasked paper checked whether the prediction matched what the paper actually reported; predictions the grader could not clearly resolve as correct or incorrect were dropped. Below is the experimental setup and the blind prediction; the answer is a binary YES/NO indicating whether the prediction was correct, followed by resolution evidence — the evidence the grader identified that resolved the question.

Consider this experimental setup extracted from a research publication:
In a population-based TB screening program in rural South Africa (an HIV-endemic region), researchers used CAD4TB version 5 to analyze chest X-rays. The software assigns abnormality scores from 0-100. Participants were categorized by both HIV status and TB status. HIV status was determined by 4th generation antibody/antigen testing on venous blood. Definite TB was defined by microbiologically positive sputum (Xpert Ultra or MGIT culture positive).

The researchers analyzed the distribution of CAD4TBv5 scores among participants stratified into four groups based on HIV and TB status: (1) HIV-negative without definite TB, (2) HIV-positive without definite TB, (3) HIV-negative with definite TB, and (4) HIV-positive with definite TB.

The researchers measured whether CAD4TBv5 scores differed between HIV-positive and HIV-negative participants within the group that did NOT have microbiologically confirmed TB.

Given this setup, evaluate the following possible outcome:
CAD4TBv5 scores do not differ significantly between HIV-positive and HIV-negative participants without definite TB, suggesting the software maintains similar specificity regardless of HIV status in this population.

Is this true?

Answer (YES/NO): YES